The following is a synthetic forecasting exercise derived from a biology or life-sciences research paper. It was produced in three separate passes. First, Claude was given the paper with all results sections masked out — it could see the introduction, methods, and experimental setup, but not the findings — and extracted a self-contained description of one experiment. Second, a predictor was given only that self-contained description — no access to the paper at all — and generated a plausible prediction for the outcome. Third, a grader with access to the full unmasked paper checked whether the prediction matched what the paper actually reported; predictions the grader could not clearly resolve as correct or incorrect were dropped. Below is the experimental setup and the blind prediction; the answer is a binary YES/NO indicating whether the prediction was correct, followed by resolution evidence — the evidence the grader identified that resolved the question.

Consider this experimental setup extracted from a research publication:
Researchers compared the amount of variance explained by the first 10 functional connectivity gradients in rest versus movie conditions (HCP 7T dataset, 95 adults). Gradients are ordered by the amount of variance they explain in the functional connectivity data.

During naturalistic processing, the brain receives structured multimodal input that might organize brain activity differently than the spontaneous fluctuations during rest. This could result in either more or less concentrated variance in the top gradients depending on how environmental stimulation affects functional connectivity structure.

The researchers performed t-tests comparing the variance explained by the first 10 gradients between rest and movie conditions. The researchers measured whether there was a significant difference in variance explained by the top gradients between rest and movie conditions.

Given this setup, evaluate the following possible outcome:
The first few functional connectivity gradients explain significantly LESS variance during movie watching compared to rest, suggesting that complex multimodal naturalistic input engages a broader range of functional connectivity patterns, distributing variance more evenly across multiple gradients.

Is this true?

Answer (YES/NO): NO